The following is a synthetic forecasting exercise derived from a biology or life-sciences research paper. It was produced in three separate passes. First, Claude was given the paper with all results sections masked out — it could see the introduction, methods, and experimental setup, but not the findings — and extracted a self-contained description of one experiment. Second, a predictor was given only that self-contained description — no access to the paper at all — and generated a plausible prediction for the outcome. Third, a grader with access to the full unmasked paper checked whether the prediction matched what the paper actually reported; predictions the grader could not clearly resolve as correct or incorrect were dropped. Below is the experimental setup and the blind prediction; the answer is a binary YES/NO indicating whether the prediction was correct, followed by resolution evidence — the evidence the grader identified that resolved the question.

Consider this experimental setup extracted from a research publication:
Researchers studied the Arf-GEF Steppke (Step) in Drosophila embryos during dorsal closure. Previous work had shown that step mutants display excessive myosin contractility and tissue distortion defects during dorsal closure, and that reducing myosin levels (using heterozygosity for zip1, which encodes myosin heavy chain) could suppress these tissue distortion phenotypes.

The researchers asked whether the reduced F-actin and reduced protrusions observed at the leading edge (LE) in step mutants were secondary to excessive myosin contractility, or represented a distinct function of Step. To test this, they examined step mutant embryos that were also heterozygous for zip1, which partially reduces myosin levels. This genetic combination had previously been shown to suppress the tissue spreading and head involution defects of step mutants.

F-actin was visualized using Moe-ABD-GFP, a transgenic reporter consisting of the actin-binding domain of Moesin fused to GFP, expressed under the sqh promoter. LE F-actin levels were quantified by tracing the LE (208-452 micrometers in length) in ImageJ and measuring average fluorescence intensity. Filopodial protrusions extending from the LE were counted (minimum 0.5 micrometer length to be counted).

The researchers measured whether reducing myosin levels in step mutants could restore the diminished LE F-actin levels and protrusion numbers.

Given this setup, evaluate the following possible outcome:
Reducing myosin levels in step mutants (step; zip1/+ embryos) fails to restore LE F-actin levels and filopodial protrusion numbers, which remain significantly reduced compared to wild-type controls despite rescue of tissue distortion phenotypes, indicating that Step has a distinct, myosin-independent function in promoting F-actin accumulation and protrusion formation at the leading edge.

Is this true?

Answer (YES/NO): YES